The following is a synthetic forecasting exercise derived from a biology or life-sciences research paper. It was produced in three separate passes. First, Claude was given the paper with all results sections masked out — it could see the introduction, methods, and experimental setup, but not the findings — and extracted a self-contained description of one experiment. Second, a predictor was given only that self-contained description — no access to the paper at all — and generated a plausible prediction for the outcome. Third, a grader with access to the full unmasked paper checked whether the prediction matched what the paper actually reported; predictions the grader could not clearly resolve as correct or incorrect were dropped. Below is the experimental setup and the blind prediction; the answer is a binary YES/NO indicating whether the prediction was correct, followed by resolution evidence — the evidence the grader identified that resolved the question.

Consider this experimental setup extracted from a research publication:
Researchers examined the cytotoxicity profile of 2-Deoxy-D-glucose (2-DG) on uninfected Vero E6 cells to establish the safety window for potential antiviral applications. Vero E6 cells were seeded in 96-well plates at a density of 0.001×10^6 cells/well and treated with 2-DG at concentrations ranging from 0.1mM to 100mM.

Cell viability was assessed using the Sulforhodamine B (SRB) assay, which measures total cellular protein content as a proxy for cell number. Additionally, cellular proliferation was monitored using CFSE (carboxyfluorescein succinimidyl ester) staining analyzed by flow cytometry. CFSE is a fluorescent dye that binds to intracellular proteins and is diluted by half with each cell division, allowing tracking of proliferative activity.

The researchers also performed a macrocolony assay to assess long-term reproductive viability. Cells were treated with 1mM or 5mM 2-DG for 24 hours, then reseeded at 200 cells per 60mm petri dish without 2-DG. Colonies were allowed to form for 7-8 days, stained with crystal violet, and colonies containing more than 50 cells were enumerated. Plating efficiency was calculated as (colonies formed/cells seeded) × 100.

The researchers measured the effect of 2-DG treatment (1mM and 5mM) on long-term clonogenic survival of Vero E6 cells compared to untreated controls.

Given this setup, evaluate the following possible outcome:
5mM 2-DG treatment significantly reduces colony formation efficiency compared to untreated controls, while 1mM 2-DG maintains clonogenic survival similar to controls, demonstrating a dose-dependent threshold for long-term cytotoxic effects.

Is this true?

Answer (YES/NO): NO